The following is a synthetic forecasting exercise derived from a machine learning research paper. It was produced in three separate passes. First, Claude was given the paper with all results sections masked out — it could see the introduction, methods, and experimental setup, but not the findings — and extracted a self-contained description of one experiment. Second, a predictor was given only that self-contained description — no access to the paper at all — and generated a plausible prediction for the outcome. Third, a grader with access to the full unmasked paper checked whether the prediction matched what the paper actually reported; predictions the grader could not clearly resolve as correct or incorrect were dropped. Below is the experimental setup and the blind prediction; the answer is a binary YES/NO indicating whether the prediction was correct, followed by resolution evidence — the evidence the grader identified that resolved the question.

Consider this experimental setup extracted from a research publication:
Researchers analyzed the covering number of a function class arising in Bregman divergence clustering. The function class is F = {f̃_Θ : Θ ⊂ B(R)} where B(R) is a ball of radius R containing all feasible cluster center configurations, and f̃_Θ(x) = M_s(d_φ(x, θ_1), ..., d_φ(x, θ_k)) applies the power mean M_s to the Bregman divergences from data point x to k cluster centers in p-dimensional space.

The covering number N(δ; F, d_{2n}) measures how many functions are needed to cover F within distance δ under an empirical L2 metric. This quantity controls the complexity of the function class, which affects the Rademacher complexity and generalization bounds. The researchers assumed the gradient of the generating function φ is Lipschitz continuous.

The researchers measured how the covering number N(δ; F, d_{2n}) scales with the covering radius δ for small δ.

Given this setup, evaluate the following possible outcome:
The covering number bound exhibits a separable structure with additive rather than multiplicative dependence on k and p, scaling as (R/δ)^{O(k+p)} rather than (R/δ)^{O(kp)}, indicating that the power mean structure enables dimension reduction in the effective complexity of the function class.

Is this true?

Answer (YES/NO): NO